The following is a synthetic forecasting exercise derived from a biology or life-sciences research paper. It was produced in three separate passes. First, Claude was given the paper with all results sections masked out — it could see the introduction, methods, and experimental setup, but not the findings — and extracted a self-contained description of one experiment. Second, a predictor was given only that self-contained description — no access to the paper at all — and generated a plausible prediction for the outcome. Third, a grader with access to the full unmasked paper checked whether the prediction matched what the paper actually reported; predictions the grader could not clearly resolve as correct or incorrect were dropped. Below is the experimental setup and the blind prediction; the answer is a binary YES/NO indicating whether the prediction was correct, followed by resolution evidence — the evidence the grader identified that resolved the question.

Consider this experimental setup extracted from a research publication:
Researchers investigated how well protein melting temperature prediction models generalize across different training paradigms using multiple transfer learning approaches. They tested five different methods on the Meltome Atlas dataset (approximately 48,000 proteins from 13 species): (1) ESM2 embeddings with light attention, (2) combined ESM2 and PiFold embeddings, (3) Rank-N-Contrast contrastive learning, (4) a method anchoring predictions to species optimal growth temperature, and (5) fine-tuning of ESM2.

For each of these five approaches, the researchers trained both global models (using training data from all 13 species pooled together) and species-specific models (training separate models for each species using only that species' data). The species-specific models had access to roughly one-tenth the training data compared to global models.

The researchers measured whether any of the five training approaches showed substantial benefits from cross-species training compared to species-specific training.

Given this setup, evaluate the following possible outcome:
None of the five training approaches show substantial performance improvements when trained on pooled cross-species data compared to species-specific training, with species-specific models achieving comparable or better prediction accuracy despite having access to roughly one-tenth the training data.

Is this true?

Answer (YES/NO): YES